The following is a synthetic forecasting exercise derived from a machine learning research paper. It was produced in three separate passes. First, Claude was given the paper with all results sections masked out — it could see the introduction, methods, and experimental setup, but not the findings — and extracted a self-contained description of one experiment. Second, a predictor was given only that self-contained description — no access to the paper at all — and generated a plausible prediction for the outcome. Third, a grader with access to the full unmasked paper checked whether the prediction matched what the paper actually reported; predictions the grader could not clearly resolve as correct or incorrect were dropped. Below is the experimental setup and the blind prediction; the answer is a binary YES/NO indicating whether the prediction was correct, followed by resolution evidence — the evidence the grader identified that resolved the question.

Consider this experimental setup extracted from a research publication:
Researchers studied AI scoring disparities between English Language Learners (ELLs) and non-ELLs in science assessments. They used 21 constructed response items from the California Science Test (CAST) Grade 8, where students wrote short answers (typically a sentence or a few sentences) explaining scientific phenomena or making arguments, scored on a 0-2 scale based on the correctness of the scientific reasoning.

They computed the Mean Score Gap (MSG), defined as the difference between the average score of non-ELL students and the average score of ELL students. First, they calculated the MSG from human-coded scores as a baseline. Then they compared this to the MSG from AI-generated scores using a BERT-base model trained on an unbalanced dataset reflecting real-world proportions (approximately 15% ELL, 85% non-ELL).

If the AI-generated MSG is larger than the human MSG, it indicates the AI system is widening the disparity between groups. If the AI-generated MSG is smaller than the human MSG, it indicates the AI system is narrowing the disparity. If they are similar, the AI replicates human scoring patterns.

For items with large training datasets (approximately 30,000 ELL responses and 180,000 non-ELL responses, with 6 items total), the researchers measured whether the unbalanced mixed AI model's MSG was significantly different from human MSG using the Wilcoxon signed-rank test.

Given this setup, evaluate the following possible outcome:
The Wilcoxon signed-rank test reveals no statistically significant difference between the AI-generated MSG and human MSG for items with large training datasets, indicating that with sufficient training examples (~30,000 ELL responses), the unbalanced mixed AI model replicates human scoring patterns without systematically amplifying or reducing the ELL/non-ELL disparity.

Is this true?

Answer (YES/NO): YES